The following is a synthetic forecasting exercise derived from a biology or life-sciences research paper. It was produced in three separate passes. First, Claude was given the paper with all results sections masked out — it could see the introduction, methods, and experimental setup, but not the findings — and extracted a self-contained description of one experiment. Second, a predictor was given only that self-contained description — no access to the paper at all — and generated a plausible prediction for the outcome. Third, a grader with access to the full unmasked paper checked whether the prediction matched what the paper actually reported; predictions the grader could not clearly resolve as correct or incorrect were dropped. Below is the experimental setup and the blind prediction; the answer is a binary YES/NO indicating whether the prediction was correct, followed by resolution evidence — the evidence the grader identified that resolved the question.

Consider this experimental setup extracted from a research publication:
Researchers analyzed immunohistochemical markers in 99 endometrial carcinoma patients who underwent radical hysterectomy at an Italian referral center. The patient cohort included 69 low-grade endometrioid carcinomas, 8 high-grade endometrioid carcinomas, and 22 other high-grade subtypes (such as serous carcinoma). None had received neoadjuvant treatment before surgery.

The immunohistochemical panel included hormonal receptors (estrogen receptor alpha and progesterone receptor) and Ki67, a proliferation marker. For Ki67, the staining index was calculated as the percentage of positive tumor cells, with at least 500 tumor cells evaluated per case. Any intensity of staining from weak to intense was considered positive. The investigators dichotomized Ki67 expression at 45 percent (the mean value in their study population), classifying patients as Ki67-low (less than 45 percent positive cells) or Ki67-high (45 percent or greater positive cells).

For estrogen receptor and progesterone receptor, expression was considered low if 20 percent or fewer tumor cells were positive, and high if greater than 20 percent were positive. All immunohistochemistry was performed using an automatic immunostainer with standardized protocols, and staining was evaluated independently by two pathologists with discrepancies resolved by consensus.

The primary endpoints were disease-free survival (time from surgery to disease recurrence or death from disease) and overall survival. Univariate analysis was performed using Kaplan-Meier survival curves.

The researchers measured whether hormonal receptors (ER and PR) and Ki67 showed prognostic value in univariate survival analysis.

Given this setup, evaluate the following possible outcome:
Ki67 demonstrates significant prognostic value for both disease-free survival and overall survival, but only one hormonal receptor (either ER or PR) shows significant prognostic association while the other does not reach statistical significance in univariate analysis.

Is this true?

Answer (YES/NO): YES